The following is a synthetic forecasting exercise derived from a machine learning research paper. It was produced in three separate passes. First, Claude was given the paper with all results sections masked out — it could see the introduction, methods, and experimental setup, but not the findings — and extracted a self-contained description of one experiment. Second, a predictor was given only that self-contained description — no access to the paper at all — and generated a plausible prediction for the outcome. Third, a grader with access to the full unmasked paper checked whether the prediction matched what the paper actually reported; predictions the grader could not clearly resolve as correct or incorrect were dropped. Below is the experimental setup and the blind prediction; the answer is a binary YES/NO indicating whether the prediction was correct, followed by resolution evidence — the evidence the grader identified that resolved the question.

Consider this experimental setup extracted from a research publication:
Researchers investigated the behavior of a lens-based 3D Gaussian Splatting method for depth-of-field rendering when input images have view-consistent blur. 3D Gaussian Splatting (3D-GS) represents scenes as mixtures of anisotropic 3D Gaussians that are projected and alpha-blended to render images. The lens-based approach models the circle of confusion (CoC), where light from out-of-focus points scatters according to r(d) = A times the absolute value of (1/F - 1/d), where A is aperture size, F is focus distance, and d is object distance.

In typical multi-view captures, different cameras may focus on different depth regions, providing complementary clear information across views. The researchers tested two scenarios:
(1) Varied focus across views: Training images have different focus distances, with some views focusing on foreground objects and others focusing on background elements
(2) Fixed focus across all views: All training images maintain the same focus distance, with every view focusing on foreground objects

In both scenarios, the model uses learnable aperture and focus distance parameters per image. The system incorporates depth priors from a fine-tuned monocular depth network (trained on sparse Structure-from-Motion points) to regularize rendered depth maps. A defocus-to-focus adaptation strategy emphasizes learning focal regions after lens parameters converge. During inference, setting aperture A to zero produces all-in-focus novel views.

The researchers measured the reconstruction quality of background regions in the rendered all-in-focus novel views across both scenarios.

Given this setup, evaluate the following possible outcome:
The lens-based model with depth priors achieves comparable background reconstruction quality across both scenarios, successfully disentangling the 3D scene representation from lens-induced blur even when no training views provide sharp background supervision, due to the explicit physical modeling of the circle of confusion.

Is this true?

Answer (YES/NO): NO